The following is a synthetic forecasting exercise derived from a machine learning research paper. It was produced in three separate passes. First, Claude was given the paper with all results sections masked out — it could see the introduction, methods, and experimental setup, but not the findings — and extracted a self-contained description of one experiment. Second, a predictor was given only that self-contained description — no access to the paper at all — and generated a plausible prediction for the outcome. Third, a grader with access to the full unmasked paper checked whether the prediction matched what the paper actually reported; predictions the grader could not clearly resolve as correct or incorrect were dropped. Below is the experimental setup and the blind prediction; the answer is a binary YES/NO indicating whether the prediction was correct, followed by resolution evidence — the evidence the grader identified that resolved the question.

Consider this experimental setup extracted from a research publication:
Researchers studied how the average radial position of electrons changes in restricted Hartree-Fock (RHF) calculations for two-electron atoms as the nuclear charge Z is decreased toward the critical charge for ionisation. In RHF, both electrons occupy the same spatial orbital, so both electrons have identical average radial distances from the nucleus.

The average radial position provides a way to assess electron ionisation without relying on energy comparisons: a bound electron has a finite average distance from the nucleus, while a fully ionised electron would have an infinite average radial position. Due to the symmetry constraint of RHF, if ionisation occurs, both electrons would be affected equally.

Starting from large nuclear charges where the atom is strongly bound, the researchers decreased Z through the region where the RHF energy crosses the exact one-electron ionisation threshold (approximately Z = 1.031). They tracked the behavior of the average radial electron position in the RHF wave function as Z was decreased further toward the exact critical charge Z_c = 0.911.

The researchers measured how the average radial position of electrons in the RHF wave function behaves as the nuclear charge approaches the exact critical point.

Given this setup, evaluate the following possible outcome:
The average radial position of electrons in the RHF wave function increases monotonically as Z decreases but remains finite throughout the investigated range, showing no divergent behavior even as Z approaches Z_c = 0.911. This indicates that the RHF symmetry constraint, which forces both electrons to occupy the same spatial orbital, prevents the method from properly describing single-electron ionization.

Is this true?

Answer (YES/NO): YES